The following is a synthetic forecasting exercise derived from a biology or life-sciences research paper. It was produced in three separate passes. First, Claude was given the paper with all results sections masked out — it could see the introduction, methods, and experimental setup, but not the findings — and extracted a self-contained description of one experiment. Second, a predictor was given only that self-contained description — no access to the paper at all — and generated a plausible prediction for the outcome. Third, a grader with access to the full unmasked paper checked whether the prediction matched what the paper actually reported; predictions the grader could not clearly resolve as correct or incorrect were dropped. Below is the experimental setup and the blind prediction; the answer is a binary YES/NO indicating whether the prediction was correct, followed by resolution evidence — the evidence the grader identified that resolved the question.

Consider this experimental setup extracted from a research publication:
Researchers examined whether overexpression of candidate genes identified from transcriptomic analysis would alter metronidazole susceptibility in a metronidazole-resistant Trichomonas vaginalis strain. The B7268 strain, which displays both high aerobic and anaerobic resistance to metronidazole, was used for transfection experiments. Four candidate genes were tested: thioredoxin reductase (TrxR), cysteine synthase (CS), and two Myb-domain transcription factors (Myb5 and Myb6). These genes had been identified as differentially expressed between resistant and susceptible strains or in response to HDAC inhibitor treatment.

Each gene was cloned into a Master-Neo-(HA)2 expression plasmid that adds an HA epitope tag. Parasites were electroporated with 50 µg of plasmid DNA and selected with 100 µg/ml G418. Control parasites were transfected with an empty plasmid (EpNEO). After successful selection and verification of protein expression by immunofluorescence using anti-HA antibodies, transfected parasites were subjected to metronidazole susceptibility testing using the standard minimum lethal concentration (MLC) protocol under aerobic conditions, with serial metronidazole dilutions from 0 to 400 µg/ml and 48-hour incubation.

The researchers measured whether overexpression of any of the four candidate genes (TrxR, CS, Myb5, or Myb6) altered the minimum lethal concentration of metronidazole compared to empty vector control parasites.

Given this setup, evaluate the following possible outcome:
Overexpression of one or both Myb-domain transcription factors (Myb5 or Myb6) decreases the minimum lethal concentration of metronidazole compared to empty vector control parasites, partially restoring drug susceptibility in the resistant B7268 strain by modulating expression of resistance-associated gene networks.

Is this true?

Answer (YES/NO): YES